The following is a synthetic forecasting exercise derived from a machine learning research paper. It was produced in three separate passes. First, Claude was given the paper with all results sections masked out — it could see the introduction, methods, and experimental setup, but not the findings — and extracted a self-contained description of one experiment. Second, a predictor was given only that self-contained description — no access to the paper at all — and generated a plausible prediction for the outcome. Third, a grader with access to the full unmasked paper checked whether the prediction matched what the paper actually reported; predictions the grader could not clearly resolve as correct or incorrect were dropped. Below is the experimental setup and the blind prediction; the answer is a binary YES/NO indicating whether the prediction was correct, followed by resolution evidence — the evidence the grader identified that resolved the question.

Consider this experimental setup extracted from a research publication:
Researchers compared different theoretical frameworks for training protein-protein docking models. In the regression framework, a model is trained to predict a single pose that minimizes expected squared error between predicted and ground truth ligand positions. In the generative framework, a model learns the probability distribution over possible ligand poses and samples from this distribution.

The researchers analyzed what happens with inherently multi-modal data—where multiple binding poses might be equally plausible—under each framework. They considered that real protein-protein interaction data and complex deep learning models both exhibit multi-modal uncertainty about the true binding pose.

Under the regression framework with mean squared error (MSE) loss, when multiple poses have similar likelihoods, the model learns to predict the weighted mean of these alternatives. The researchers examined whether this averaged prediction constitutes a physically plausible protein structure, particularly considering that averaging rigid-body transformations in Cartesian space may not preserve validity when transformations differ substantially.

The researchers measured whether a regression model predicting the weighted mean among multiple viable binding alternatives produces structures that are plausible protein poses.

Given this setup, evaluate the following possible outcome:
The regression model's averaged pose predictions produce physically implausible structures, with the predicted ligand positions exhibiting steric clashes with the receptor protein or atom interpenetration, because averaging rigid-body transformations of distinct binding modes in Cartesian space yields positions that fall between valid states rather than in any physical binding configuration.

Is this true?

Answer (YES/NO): YES